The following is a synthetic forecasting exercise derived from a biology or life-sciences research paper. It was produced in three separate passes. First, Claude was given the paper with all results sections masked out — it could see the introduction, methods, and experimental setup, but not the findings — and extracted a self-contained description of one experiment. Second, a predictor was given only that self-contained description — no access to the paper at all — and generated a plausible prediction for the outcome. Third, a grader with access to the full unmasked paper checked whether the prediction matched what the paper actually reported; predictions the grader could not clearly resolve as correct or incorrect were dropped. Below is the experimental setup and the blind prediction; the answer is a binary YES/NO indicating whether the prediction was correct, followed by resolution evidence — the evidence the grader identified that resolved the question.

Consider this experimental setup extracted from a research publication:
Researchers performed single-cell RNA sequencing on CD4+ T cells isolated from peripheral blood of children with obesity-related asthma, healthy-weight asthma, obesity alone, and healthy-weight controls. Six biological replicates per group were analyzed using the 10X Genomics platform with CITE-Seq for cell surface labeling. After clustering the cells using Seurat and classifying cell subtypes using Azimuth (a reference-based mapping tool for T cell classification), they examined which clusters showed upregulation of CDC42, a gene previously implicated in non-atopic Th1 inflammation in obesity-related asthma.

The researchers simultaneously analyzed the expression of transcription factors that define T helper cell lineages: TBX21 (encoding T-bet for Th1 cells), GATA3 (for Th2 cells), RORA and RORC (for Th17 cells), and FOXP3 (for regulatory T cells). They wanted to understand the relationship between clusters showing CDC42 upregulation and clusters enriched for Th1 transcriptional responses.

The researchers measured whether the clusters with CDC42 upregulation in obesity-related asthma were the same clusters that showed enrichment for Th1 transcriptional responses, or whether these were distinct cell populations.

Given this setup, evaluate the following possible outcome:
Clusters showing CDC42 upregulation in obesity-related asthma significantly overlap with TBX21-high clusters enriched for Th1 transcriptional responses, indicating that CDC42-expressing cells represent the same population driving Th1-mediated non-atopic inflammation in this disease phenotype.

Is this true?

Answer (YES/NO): NO